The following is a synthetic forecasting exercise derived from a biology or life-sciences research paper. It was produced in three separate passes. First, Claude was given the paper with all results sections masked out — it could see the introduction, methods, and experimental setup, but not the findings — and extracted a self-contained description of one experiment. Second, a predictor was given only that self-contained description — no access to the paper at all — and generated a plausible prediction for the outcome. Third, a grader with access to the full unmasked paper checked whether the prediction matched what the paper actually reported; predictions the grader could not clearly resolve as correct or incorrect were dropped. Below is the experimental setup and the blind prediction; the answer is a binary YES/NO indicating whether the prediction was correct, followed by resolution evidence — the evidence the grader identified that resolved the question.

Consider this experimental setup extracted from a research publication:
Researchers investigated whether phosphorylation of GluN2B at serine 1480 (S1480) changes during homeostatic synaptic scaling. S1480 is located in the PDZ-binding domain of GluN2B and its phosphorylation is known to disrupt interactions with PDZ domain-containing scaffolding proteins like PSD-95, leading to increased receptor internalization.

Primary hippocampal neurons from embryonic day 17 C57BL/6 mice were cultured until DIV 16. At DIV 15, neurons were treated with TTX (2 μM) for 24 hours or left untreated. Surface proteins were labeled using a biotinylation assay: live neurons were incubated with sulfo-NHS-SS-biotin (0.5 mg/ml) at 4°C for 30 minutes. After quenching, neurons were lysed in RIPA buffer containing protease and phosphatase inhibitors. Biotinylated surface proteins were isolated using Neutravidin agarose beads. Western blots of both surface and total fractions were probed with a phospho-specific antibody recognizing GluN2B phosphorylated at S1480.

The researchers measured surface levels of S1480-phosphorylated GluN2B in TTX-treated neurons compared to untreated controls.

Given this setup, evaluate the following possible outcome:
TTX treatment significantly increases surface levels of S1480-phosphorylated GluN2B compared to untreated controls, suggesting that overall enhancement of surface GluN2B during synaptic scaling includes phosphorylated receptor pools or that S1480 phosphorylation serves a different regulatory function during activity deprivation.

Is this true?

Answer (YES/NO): NO